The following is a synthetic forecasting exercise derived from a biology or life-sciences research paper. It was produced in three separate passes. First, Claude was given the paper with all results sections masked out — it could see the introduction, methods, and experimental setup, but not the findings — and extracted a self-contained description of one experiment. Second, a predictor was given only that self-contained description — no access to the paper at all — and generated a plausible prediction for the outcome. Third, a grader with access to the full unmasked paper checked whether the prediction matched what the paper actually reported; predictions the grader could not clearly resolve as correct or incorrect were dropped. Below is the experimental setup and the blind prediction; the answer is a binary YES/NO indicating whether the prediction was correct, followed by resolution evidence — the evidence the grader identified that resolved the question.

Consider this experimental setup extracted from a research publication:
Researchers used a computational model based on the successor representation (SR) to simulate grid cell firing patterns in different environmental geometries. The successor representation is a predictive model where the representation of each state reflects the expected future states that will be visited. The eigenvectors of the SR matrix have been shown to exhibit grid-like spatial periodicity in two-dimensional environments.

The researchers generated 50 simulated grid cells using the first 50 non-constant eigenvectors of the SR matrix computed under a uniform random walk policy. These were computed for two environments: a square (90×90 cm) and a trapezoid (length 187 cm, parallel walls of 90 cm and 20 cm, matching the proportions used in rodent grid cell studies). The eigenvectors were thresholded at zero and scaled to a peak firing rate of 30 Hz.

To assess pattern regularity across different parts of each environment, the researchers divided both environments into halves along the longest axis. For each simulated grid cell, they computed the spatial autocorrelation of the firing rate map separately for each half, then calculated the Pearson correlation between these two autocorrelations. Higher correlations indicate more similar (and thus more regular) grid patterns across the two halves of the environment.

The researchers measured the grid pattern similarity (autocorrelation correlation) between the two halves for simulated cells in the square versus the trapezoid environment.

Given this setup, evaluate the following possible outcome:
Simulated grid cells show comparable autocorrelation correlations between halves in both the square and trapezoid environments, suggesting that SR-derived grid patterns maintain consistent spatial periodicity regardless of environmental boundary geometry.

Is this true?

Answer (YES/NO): NO